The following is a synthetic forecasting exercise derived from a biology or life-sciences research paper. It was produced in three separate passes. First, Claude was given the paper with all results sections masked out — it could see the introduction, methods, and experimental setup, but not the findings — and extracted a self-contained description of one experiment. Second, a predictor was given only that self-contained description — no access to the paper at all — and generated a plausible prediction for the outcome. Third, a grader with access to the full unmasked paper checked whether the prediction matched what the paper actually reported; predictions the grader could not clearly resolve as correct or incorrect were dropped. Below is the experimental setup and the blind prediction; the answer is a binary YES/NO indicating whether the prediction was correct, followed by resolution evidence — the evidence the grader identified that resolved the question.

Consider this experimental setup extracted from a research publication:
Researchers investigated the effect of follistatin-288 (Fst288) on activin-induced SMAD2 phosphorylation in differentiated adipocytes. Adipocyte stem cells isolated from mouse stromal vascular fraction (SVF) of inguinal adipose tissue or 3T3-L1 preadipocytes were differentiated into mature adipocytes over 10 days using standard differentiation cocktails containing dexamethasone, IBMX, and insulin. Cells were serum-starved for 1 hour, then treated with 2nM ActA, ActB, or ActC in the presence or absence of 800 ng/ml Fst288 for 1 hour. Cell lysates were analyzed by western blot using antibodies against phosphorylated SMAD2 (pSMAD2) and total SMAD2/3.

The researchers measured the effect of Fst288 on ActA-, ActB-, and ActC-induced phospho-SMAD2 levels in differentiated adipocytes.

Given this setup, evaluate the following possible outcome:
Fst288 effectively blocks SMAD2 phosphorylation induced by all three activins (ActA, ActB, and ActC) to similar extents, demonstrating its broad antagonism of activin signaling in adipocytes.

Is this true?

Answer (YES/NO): NO